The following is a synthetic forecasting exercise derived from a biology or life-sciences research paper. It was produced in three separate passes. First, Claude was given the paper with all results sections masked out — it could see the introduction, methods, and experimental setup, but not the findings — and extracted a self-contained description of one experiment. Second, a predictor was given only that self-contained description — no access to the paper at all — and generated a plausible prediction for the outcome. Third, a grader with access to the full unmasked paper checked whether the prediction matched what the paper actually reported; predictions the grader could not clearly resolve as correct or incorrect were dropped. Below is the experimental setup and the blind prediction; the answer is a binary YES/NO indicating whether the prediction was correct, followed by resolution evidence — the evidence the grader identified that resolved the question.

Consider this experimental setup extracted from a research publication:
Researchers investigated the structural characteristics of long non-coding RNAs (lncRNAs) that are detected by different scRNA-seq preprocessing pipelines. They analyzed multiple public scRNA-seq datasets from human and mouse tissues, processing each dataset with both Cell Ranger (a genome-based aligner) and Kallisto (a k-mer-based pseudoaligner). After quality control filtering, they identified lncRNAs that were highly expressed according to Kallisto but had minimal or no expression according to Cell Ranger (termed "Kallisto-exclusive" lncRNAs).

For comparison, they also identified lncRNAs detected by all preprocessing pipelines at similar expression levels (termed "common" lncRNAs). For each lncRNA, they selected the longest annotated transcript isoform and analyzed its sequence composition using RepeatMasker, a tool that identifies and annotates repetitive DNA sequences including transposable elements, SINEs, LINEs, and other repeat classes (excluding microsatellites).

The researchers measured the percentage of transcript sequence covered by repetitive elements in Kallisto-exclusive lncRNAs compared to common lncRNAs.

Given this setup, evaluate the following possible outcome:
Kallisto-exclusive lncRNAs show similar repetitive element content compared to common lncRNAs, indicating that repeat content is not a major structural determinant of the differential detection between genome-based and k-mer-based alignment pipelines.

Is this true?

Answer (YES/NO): YES